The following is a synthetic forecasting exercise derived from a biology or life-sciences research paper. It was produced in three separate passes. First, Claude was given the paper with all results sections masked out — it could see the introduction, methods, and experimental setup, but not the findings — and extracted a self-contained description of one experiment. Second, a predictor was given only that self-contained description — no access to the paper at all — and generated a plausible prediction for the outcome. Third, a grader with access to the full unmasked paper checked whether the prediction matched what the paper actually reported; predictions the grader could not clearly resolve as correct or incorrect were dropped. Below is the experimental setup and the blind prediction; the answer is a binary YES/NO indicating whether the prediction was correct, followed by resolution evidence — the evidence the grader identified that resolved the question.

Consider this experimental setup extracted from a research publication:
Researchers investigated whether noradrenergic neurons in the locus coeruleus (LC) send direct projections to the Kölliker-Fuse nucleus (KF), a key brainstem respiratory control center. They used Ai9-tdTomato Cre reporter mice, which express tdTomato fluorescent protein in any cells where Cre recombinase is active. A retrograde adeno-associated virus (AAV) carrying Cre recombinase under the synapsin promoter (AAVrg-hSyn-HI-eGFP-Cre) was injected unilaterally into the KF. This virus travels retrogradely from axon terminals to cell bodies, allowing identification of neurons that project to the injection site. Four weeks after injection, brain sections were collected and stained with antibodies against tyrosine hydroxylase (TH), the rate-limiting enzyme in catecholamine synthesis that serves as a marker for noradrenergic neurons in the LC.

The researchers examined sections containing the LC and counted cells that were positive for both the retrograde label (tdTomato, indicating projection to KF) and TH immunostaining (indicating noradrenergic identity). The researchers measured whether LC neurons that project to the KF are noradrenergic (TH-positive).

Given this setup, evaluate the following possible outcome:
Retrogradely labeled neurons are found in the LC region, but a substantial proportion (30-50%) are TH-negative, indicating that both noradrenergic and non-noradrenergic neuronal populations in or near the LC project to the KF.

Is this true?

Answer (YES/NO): YES